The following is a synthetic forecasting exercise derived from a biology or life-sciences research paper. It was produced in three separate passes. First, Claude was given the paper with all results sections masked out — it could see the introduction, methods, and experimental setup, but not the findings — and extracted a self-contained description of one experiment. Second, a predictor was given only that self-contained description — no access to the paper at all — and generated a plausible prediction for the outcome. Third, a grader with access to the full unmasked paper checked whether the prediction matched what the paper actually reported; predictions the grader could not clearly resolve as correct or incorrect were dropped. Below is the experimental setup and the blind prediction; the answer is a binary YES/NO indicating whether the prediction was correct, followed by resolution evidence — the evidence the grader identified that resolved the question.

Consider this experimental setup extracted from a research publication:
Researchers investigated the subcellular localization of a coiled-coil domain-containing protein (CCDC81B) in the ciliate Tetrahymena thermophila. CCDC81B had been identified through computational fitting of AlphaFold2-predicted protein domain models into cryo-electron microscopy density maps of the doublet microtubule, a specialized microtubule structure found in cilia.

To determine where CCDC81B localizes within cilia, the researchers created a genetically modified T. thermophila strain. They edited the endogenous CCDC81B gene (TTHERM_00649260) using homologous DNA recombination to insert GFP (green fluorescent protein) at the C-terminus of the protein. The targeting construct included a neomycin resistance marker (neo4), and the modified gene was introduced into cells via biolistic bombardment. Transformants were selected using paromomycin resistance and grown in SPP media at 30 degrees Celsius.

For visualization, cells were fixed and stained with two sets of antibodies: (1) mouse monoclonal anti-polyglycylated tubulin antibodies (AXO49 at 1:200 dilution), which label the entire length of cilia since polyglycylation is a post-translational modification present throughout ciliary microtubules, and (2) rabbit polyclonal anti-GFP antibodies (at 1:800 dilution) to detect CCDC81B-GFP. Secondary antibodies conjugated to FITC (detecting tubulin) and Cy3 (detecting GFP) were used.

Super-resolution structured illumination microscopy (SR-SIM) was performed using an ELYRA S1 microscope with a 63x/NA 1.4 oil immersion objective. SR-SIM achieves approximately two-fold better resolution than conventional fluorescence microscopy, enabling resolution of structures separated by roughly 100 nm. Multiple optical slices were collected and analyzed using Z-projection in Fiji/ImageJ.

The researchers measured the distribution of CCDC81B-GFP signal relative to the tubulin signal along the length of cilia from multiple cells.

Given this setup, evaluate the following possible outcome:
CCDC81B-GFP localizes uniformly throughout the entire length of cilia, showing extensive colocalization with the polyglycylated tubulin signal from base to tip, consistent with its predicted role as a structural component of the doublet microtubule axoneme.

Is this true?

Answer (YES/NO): NO